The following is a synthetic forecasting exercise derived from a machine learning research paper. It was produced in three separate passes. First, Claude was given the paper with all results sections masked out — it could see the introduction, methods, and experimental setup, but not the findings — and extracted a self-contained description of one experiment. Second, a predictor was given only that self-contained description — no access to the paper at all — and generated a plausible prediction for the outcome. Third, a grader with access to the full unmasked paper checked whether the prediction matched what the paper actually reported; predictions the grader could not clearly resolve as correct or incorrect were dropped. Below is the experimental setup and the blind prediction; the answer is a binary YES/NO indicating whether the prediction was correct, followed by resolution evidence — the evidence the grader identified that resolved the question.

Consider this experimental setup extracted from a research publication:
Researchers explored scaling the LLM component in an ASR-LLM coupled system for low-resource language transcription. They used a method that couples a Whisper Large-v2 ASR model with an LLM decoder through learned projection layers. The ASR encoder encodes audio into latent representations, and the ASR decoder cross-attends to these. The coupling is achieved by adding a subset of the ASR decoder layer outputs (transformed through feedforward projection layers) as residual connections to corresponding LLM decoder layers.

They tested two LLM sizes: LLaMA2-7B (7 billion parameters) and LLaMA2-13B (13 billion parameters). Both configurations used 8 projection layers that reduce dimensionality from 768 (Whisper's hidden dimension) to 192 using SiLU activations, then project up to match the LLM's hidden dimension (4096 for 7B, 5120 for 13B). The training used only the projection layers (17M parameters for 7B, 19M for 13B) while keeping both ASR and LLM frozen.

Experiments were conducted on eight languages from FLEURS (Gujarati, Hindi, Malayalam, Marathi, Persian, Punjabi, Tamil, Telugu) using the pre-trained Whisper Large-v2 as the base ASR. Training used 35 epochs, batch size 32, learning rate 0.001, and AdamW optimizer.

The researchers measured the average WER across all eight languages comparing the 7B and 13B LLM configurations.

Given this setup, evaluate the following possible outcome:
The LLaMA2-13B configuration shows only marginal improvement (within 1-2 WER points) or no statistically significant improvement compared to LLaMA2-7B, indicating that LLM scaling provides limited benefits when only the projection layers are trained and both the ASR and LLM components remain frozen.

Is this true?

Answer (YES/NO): YES